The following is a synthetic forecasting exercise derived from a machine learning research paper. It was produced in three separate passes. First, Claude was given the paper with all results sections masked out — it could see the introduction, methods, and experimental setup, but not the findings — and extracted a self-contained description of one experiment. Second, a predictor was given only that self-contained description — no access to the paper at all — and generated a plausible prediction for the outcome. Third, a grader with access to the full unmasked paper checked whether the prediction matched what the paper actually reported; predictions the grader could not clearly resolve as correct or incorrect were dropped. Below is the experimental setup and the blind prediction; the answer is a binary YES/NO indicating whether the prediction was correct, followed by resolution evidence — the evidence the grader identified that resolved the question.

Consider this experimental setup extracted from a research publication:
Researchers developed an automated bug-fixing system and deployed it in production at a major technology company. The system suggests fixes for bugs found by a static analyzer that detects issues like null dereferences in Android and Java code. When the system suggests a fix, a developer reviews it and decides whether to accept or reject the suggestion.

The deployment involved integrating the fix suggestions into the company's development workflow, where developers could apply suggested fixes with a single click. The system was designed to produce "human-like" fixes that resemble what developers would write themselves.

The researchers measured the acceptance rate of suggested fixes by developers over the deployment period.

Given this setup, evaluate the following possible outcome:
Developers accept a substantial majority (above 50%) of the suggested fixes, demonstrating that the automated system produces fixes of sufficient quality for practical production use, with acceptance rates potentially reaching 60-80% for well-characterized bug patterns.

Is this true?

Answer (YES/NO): NO